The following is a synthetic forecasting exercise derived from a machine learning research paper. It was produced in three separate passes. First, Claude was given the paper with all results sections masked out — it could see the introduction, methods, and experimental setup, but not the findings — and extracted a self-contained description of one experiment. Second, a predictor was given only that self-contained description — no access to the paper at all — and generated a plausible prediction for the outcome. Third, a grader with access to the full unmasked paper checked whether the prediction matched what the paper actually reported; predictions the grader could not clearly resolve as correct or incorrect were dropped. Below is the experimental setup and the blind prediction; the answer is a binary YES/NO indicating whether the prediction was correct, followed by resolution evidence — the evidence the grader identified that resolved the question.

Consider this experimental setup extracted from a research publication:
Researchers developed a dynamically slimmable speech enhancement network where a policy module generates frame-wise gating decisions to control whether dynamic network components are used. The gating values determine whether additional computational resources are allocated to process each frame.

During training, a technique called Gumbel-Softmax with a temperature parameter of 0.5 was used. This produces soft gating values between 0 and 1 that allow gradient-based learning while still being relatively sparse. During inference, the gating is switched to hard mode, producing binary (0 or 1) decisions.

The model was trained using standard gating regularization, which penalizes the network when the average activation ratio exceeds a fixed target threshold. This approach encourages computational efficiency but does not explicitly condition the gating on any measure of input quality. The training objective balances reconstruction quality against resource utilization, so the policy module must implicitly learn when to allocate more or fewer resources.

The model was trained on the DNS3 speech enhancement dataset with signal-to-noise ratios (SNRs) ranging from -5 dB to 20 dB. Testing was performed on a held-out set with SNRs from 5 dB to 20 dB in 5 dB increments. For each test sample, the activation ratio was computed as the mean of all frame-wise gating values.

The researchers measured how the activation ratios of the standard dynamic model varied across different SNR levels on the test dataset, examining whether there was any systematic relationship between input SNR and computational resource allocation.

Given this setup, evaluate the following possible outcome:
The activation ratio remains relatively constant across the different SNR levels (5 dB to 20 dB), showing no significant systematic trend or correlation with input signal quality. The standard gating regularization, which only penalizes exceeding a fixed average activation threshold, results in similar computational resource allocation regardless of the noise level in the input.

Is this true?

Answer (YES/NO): YES